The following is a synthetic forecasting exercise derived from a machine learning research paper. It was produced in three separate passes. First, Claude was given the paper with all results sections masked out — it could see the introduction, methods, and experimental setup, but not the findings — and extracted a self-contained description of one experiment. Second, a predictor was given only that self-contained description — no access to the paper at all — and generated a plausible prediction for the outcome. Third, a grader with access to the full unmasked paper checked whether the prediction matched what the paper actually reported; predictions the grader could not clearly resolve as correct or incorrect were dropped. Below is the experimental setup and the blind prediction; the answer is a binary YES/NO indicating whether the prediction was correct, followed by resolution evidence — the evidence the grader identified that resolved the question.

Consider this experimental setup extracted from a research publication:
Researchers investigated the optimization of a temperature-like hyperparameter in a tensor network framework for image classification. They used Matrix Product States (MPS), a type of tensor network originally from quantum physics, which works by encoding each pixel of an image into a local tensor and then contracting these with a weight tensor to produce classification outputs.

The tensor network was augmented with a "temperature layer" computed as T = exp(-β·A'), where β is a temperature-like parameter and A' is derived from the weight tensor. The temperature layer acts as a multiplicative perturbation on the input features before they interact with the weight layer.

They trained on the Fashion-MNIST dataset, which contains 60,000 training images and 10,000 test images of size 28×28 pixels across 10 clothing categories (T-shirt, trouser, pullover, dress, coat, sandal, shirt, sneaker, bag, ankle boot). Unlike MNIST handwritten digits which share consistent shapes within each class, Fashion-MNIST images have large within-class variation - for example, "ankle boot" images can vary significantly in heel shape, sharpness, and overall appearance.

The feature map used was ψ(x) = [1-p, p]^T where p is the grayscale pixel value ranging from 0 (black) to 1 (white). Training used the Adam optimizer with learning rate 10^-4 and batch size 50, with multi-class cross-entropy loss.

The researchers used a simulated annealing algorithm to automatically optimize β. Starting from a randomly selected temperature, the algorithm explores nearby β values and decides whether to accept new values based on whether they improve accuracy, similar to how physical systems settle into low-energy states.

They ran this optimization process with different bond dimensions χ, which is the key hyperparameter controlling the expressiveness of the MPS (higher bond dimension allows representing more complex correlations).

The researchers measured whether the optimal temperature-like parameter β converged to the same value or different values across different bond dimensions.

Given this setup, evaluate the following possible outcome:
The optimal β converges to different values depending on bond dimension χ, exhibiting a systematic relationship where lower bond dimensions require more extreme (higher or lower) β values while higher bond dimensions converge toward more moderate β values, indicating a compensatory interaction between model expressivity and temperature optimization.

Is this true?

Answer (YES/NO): NO